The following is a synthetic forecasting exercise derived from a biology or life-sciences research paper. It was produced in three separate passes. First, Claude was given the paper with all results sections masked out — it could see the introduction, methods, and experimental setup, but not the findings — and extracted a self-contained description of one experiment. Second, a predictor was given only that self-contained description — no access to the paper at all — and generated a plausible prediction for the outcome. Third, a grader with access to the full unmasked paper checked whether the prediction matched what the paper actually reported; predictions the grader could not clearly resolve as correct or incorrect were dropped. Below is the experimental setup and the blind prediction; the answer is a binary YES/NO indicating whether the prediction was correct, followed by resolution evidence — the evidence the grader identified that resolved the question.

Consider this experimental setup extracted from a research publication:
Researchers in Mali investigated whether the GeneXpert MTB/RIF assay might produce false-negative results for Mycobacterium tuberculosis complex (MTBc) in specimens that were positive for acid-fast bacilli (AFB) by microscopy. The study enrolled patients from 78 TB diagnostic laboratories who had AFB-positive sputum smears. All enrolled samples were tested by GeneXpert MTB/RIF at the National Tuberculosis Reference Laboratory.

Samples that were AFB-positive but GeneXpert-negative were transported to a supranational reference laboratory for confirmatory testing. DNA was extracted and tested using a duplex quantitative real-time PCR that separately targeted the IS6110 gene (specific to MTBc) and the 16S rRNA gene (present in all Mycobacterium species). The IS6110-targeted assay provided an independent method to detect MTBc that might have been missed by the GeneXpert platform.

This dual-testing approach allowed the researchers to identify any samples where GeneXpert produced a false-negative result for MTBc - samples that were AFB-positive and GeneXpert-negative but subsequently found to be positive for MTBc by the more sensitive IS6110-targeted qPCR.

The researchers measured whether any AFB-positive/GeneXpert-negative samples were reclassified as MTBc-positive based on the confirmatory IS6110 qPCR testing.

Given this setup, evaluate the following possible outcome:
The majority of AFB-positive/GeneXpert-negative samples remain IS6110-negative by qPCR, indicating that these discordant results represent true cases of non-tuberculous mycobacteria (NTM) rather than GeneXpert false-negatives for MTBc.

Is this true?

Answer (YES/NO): YES